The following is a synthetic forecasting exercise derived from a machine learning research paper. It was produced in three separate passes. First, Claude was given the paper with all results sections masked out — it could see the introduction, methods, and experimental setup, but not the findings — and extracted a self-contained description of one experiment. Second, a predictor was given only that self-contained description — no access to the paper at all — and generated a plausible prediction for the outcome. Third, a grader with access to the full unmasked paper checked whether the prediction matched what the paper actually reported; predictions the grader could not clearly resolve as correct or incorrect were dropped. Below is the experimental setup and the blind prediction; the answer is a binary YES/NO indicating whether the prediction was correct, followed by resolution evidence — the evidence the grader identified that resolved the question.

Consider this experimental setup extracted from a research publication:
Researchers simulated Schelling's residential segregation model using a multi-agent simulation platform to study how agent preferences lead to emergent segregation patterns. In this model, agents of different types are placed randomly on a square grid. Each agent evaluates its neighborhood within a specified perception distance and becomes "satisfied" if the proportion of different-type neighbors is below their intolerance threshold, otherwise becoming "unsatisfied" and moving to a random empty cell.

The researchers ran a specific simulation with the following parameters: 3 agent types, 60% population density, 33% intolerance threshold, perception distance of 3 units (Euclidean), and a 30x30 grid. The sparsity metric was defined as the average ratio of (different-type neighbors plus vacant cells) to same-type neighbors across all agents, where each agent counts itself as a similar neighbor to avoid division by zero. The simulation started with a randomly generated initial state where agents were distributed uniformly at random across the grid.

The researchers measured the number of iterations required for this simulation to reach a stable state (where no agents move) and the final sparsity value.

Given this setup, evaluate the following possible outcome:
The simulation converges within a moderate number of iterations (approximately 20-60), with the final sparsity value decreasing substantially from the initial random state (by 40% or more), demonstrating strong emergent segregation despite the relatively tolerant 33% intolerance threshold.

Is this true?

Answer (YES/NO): NO